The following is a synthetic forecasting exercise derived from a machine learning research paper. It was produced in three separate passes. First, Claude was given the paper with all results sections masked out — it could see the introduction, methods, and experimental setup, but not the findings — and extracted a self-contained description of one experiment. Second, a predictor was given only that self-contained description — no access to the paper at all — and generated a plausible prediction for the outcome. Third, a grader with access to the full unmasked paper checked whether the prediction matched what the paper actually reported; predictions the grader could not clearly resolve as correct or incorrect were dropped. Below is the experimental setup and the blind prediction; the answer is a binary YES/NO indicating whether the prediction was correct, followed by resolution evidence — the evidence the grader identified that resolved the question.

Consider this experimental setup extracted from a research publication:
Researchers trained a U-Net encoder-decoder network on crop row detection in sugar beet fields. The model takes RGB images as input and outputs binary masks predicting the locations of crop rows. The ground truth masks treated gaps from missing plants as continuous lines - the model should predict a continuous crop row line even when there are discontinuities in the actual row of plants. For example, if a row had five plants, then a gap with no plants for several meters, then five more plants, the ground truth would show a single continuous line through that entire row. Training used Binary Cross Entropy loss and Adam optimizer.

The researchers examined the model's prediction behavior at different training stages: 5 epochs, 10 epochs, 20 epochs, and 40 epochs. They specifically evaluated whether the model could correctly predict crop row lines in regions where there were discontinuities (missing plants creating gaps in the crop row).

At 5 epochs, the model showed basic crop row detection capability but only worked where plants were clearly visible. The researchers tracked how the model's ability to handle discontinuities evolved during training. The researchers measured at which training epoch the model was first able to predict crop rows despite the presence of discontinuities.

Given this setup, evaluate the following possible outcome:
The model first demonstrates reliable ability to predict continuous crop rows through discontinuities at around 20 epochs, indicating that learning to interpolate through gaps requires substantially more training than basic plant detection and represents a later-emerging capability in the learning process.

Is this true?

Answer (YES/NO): NO